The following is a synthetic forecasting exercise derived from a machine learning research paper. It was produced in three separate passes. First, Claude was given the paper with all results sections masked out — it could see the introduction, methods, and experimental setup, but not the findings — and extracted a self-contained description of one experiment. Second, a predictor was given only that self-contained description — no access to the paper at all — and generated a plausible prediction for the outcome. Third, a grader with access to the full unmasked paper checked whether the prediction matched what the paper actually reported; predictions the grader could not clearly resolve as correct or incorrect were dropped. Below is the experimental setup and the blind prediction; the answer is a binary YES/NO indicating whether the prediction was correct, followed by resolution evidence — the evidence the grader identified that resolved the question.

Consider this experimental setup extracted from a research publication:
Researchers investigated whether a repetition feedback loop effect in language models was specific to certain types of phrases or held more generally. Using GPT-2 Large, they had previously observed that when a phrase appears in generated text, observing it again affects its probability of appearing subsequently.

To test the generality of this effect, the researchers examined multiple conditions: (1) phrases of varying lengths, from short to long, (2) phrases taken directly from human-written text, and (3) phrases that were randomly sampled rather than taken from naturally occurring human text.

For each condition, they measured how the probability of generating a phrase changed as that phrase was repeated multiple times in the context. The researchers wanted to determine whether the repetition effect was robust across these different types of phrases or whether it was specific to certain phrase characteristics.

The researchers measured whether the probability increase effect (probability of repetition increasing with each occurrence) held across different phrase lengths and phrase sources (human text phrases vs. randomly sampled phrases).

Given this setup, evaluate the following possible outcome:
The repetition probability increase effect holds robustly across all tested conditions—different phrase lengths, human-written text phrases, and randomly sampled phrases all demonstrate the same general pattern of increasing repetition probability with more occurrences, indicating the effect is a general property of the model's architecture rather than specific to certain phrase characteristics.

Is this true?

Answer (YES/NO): YES